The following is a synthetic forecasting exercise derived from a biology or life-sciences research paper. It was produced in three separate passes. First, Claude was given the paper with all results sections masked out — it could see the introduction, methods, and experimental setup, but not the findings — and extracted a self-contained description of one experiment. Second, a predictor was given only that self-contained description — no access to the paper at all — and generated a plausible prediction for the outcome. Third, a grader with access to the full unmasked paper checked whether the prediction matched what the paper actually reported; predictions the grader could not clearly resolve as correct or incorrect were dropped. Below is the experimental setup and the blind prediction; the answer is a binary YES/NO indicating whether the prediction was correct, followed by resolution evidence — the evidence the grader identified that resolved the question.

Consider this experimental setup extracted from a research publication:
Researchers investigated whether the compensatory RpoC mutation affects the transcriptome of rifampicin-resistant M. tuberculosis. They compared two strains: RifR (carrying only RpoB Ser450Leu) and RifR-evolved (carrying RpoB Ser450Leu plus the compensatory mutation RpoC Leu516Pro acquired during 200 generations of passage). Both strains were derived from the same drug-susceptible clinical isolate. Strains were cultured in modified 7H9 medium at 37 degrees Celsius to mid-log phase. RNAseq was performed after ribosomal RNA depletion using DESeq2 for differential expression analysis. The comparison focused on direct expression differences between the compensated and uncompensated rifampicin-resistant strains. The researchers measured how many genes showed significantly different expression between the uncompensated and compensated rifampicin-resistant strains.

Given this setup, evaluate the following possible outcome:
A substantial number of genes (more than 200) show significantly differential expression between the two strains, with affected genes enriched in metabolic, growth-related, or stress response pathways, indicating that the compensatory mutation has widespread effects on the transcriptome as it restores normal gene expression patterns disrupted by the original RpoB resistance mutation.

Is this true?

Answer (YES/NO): YES